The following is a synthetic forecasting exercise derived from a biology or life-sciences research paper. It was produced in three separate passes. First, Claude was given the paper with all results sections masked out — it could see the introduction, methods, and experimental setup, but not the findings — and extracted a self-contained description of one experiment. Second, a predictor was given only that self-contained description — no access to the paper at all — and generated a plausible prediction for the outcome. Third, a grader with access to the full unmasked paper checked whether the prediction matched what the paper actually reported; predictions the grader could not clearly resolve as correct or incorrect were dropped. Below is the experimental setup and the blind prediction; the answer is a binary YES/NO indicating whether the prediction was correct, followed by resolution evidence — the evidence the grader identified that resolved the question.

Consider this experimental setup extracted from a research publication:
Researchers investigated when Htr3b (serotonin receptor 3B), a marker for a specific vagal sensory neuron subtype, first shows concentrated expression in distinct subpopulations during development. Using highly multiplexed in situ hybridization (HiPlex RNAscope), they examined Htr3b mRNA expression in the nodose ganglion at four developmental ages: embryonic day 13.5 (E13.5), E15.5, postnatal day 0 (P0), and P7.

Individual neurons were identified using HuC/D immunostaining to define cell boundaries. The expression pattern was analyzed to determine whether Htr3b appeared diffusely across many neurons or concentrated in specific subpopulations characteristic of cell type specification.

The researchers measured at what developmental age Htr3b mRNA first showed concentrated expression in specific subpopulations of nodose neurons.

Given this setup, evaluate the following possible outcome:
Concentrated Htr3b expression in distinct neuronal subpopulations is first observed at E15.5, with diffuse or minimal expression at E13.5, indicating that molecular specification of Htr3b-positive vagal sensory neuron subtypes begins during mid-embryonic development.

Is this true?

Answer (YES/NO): NO